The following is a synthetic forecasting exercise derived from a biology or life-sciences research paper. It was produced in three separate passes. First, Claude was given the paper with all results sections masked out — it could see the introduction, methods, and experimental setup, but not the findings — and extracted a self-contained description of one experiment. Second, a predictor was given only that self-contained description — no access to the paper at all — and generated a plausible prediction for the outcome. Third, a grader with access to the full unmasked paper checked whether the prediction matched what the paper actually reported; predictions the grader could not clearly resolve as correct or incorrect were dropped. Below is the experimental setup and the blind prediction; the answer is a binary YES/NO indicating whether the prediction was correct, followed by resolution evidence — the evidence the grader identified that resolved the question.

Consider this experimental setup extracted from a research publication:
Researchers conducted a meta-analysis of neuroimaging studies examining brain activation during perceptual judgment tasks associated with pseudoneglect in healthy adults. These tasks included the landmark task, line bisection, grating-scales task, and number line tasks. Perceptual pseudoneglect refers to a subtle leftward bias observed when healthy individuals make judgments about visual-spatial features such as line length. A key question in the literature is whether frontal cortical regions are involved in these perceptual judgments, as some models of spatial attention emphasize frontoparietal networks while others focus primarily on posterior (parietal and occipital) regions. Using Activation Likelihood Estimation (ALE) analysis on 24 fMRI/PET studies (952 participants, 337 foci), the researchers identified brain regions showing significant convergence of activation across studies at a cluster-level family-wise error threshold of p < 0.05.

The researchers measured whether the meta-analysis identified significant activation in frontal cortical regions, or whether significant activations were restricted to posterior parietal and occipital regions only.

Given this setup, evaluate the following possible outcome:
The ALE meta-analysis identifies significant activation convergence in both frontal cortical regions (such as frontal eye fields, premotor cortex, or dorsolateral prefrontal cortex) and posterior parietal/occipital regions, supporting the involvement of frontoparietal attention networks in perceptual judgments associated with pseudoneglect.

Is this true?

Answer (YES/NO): YES